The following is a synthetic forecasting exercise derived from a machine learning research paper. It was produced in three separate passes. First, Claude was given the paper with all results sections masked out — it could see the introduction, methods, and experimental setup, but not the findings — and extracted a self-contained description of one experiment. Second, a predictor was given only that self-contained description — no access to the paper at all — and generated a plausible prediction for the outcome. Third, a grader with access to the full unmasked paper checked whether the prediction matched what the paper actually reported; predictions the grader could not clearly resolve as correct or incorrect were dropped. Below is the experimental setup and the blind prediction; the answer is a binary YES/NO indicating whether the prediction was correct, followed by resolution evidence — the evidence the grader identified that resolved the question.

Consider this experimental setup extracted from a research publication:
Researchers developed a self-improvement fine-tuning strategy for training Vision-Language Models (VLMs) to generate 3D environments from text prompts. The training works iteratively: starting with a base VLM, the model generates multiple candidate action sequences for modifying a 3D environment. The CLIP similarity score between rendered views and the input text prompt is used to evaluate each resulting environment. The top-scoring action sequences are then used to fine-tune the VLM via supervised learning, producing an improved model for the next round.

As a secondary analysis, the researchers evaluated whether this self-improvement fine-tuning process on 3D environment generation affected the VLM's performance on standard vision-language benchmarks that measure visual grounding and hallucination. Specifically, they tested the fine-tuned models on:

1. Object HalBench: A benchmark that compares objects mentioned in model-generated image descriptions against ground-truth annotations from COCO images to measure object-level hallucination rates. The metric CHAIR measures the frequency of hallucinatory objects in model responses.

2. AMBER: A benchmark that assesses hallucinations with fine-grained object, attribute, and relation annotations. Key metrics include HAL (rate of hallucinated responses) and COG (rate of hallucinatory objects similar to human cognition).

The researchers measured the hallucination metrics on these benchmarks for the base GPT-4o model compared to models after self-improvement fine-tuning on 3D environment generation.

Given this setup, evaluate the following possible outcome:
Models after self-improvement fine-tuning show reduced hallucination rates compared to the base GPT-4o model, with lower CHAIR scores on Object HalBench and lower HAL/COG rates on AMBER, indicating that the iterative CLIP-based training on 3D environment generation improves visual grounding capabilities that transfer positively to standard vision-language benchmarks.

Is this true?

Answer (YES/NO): YES